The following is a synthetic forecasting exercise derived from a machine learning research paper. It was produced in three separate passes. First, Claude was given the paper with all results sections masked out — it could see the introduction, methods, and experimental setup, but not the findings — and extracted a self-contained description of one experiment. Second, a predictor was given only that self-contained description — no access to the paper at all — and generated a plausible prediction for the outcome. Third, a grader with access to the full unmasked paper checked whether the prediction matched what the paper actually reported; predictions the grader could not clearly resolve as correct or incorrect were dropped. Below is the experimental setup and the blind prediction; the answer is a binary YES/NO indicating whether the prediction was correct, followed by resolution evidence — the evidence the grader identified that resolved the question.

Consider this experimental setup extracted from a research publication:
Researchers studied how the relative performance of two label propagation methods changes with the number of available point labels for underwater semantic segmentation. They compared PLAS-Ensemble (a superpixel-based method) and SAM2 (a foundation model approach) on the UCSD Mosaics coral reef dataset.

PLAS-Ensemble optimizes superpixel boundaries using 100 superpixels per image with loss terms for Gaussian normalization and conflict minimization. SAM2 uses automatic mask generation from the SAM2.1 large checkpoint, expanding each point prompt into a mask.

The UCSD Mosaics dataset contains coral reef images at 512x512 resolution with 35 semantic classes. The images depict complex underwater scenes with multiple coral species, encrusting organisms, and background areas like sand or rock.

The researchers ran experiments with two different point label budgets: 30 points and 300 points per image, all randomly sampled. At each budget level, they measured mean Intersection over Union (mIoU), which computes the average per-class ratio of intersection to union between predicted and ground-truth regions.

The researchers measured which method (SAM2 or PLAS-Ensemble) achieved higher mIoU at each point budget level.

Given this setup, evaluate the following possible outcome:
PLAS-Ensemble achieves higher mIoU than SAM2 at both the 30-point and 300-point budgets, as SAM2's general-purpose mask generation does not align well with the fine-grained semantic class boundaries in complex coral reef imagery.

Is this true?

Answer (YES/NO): NO